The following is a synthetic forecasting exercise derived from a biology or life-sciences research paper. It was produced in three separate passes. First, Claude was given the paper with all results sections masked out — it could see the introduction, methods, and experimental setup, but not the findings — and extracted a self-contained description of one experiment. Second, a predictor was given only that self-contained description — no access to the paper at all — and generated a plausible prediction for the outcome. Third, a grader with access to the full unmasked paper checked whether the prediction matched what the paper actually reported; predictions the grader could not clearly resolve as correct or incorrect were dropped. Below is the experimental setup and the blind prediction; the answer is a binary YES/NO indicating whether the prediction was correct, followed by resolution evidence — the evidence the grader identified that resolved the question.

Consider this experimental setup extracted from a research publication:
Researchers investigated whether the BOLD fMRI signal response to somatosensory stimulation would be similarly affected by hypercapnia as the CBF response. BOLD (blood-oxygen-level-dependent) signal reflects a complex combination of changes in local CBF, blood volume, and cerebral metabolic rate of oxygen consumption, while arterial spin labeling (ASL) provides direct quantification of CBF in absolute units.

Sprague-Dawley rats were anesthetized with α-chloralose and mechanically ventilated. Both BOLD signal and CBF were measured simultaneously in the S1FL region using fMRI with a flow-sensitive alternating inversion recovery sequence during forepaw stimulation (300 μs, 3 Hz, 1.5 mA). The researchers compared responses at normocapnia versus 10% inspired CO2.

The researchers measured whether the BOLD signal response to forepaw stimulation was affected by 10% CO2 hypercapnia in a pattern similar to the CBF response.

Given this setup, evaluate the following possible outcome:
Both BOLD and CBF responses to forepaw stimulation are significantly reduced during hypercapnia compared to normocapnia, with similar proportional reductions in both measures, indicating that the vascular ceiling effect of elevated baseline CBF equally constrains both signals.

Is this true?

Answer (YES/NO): YES